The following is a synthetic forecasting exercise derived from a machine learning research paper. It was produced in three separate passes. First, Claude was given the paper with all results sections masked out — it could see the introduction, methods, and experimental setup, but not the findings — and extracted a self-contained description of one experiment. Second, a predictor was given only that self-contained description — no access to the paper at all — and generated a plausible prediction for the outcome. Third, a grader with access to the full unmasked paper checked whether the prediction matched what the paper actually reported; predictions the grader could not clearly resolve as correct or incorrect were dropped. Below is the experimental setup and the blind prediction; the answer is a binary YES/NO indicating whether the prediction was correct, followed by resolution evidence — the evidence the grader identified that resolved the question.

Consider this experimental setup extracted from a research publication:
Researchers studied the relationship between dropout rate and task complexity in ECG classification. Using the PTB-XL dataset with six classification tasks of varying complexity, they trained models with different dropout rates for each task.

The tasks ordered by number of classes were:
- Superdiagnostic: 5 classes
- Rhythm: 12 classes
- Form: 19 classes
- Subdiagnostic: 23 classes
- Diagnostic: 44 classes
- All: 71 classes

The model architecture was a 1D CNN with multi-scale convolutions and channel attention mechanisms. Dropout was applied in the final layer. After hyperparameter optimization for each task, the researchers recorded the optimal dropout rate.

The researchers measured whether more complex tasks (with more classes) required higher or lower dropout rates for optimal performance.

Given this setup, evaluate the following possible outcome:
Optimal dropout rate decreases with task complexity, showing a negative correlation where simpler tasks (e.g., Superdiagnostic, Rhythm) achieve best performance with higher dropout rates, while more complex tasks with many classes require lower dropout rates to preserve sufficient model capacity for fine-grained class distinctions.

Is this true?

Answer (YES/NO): YES